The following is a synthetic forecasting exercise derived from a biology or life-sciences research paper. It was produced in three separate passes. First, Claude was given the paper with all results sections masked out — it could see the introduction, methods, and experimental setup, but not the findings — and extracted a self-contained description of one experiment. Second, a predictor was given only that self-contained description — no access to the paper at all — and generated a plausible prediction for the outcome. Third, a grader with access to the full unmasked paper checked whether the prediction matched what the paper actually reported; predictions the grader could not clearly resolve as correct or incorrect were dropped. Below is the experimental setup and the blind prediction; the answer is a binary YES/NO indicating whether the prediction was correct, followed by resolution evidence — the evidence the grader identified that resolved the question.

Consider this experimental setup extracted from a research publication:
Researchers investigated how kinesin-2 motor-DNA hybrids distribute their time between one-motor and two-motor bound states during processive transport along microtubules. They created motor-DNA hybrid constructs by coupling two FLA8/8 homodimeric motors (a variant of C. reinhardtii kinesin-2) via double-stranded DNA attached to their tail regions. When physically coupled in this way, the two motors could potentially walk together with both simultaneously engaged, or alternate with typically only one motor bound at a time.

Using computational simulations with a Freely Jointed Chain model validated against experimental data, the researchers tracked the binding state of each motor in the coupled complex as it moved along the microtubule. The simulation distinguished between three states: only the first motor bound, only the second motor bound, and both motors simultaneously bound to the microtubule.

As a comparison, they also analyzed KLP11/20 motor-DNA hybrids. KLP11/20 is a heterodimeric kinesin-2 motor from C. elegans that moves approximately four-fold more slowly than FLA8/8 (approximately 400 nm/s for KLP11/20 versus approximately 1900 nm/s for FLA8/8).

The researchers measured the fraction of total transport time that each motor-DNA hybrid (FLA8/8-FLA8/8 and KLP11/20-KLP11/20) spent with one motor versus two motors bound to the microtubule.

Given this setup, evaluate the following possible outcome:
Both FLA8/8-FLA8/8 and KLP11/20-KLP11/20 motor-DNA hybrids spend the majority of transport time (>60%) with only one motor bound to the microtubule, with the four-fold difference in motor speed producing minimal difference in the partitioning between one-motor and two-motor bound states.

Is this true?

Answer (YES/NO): YES